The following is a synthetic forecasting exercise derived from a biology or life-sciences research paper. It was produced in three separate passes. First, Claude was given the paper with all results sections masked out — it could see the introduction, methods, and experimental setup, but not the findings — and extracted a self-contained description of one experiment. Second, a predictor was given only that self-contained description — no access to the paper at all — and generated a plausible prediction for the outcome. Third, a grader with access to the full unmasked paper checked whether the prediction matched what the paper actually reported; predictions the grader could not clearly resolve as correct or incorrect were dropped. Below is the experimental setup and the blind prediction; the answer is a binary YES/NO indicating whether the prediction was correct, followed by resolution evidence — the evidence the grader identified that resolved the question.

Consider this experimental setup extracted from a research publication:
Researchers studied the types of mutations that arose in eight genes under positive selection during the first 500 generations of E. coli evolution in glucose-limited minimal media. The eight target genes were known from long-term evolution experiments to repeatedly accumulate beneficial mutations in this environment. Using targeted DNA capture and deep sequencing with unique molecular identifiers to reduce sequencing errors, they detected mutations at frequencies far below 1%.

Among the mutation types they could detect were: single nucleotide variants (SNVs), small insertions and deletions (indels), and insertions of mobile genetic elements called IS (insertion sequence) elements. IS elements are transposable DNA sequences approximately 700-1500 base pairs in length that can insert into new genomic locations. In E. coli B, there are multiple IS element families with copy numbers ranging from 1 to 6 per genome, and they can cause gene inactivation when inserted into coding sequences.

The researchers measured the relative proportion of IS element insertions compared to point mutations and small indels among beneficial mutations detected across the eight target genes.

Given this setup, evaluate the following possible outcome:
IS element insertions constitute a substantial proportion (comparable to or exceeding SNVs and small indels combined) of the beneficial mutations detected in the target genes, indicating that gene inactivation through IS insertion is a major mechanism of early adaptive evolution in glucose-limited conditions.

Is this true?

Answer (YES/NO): NO